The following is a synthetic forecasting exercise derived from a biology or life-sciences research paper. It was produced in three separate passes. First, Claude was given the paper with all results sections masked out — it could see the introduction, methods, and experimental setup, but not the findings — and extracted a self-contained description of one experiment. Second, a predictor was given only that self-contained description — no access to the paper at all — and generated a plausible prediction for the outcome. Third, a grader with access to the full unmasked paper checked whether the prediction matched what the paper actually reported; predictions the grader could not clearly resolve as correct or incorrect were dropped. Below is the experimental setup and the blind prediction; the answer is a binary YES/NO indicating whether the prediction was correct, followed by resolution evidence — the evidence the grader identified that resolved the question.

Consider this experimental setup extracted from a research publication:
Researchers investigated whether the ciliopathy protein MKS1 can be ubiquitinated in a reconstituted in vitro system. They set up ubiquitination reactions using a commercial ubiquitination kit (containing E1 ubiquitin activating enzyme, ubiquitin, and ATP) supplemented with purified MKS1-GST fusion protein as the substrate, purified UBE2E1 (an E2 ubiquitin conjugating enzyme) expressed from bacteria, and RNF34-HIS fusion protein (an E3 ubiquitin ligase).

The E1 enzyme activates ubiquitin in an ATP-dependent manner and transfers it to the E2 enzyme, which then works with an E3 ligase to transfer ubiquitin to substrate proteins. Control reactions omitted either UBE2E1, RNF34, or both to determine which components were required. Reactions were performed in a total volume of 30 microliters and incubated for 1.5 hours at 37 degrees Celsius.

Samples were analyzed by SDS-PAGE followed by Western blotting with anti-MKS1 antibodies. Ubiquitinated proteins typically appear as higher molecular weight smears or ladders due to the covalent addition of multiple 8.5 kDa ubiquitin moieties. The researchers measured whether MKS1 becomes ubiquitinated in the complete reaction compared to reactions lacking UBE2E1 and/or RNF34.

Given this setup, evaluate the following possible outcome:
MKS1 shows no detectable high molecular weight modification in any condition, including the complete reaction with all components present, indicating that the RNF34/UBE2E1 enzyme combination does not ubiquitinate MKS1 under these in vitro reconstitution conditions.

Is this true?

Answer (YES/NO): NO